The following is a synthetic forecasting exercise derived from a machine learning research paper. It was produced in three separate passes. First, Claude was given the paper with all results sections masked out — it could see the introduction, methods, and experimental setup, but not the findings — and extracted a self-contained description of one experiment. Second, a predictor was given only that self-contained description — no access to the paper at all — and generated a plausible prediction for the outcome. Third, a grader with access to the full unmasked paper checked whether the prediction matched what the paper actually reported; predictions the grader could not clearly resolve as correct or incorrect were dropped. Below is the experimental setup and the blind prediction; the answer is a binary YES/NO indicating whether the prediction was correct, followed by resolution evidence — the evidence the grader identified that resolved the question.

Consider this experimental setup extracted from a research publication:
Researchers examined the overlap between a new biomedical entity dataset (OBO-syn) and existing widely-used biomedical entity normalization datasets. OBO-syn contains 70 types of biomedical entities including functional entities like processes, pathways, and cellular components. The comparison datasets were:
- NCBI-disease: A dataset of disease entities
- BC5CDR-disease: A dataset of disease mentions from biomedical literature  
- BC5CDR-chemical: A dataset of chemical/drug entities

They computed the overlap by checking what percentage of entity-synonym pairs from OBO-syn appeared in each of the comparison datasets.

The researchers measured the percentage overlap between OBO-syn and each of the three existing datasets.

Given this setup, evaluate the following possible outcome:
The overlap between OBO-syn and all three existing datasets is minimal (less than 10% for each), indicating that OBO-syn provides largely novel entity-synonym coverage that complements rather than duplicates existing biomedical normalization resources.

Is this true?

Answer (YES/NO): NO